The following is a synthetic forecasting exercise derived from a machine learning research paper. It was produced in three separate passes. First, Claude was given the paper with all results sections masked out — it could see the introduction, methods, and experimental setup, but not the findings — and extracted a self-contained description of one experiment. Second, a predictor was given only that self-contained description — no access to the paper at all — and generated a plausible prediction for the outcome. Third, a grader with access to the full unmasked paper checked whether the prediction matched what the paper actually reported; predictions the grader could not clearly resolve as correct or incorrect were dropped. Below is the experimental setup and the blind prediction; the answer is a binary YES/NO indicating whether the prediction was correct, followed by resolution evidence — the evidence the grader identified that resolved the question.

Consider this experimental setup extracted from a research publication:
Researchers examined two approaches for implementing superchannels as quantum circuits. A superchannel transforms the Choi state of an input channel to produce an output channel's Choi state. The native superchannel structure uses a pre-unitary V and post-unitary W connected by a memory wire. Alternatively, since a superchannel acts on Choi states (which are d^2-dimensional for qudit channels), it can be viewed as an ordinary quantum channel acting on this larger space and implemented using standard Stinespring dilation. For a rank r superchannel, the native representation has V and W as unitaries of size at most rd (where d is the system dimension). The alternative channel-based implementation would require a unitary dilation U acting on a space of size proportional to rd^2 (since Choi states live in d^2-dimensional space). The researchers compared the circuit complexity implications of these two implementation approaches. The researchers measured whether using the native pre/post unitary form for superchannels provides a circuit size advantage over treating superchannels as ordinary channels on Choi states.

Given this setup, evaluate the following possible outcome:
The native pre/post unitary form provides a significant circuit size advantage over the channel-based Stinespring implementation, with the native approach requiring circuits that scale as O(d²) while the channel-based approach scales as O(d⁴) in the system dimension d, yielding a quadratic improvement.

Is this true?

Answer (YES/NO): NO